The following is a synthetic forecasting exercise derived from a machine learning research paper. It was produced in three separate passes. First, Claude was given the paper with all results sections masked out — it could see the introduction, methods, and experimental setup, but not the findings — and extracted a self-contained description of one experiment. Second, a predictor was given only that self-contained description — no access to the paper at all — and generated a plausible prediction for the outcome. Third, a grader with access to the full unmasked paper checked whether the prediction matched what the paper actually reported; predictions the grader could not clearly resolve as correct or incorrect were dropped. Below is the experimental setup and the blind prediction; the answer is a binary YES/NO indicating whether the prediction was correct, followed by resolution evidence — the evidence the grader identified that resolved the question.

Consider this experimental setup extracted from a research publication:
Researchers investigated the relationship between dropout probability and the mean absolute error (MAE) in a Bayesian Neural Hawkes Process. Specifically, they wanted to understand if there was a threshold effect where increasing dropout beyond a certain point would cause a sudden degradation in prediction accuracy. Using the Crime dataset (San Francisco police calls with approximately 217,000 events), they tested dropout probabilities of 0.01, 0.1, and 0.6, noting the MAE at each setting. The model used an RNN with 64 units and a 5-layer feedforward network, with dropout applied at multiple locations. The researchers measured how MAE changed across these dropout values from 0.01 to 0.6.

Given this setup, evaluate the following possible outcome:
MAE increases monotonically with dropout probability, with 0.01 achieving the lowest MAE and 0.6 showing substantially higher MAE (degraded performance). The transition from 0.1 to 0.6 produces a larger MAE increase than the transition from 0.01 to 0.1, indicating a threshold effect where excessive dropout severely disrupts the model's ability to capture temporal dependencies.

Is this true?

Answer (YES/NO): NO